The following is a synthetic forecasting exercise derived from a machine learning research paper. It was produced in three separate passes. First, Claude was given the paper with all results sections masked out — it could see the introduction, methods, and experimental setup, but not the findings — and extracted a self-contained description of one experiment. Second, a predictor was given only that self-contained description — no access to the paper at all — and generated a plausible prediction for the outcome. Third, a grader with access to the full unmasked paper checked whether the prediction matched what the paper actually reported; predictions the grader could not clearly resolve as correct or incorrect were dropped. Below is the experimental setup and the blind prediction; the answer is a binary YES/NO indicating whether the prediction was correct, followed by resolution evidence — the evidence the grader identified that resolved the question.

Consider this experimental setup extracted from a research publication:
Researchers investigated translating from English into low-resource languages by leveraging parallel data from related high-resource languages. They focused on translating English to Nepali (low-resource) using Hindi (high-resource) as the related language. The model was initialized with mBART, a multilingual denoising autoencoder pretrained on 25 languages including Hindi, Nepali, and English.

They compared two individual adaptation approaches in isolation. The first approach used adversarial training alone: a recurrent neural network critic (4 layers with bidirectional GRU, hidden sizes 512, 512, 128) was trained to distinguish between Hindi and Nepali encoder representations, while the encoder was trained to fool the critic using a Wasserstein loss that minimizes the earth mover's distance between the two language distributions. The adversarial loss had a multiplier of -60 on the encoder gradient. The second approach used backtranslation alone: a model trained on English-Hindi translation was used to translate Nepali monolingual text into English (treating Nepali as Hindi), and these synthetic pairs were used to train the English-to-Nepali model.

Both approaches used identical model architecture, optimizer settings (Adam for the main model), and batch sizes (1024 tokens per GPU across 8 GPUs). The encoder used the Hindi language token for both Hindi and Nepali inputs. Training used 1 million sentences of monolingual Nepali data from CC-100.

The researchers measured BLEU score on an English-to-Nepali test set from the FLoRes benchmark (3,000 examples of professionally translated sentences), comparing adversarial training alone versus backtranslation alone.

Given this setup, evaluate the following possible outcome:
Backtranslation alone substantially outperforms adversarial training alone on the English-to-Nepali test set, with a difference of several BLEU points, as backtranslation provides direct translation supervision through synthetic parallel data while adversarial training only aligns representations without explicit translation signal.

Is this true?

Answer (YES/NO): NO